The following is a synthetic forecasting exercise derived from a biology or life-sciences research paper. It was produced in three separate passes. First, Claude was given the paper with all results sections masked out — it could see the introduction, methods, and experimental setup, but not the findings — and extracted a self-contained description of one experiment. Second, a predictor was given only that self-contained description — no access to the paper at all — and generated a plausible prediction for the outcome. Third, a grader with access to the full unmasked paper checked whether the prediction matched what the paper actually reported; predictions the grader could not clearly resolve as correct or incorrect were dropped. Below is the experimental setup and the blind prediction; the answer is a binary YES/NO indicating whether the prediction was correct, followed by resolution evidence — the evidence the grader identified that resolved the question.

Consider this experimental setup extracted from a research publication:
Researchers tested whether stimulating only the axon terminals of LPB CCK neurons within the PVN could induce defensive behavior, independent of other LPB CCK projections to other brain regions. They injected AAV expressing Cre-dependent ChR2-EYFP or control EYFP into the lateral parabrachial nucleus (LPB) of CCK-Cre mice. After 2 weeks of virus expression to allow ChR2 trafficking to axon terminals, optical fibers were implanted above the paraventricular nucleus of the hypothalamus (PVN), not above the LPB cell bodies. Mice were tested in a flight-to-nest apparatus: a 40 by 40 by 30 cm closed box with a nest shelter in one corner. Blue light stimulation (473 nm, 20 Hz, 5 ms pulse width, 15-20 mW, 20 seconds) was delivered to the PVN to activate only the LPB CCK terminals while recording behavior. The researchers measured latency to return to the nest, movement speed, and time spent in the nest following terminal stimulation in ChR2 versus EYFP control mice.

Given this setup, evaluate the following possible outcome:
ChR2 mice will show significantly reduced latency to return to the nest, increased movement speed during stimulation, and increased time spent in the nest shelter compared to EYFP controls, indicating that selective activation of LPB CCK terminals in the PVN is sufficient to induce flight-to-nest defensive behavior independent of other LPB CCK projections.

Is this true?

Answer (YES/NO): YES